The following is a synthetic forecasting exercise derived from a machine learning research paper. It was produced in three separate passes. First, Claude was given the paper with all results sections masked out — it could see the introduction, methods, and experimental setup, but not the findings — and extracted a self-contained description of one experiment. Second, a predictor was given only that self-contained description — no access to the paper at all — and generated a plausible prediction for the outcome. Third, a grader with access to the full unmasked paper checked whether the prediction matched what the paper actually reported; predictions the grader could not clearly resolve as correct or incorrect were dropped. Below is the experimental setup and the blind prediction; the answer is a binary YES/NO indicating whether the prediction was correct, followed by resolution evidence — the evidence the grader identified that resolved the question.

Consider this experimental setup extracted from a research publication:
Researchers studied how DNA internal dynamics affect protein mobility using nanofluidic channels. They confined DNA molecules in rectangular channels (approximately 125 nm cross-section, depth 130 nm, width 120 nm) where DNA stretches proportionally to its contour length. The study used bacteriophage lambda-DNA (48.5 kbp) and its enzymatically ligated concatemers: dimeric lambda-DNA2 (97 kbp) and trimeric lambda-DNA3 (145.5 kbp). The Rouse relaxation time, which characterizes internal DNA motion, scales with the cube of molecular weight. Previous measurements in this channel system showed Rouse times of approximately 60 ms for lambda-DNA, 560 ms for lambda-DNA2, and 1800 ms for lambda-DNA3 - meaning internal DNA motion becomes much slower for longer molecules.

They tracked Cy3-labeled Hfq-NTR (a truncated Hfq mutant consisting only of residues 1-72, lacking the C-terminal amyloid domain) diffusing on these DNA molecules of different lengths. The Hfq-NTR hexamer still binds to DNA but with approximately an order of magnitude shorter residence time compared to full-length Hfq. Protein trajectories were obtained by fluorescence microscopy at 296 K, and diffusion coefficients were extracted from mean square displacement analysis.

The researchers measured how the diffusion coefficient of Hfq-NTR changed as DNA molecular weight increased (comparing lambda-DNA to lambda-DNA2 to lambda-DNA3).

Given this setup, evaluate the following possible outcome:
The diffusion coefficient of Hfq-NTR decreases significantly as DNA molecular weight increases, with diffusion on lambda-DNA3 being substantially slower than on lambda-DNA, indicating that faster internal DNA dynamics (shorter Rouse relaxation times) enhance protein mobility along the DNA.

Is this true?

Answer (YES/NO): NO